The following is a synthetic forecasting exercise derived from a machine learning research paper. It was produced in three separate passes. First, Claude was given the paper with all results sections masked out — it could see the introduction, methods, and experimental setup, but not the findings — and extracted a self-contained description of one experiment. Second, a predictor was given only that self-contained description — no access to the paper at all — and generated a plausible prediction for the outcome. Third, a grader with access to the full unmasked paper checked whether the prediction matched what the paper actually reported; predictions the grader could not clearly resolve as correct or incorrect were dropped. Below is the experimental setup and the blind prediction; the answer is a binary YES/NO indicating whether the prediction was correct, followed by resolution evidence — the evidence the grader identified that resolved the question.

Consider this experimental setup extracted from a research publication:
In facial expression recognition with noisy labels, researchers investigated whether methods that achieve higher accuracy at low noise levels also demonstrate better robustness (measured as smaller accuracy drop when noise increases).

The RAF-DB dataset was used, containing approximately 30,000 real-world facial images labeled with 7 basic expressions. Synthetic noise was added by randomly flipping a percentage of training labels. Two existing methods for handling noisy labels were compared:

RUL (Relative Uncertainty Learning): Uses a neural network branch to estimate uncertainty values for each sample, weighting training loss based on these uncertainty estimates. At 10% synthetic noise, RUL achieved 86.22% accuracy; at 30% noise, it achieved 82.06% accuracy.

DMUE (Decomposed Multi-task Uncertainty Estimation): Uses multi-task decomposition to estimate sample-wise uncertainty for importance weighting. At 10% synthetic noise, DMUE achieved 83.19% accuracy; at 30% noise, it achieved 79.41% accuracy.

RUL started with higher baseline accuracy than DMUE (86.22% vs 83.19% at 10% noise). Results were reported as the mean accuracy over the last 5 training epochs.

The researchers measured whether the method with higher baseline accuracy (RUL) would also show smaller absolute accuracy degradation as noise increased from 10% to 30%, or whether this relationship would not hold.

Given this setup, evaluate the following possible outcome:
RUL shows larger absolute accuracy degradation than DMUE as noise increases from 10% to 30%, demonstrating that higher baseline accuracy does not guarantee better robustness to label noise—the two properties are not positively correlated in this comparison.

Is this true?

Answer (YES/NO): YES